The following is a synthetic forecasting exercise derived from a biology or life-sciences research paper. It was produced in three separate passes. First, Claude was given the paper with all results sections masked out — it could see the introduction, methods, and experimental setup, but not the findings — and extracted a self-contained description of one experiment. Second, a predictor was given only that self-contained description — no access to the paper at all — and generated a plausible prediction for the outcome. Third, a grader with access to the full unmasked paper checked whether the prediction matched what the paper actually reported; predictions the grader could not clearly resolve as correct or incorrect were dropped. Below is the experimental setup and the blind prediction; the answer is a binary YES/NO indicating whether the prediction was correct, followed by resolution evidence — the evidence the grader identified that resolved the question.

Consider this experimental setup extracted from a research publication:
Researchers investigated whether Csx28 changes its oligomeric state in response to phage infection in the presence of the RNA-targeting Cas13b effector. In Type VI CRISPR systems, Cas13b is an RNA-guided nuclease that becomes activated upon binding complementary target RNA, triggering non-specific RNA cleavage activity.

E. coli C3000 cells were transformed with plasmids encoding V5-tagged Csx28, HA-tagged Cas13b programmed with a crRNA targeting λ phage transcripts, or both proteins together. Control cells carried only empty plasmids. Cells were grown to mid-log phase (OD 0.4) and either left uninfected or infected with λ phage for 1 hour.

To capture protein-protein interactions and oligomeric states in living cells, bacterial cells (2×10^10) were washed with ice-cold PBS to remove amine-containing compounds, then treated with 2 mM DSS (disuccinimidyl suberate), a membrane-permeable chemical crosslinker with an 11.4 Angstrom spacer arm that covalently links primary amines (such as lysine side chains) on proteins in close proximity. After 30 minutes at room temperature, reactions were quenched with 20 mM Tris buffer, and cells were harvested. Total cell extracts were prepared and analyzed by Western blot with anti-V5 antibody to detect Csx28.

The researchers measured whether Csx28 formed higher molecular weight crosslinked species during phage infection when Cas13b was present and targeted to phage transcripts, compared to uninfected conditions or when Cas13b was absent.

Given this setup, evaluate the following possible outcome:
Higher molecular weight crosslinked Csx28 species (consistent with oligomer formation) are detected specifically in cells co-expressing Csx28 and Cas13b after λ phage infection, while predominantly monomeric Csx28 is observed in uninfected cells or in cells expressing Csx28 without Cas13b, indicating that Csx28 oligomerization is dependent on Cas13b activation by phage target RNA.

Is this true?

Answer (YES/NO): NO